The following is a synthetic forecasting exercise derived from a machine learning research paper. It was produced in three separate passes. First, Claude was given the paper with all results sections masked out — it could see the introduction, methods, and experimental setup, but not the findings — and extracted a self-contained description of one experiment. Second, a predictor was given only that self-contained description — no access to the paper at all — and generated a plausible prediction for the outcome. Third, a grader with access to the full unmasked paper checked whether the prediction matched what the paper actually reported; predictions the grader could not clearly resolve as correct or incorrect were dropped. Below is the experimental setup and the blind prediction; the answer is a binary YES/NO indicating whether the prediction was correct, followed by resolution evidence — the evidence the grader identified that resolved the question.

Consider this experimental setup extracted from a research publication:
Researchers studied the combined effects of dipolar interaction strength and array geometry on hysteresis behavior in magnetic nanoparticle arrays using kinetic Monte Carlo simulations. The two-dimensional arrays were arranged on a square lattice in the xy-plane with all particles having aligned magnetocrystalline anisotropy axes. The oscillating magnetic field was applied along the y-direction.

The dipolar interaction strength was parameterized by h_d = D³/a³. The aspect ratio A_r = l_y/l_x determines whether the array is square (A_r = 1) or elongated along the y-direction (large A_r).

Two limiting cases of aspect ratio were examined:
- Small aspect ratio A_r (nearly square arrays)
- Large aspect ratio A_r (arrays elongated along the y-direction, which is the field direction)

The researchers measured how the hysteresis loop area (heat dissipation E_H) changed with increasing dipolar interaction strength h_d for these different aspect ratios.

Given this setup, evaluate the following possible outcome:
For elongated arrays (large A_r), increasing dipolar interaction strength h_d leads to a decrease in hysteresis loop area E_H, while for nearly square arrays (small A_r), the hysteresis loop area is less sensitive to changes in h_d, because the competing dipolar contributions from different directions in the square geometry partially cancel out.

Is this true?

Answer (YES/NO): NO